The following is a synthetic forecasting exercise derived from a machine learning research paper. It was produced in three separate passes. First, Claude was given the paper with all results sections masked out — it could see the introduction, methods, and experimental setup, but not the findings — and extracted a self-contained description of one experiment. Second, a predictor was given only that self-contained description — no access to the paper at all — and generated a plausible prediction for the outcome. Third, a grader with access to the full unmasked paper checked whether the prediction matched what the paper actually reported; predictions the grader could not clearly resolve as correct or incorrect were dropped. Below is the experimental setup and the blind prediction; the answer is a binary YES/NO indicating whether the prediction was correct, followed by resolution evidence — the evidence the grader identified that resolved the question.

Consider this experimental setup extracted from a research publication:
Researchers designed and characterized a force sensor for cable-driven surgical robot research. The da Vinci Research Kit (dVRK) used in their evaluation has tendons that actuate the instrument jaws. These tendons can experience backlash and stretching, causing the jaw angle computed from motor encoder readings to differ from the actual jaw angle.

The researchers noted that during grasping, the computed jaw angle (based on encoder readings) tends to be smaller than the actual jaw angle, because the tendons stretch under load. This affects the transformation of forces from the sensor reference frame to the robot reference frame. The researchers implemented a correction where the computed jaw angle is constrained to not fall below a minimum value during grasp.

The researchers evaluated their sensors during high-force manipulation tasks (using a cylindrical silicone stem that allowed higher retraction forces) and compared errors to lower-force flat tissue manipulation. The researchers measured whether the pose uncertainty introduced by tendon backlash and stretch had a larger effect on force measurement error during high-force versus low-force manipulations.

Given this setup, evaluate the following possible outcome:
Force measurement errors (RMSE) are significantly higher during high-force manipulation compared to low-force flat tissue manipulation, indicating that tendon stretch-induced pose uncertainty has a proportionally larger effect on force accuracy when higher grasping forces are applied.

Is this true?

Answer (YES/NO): NO